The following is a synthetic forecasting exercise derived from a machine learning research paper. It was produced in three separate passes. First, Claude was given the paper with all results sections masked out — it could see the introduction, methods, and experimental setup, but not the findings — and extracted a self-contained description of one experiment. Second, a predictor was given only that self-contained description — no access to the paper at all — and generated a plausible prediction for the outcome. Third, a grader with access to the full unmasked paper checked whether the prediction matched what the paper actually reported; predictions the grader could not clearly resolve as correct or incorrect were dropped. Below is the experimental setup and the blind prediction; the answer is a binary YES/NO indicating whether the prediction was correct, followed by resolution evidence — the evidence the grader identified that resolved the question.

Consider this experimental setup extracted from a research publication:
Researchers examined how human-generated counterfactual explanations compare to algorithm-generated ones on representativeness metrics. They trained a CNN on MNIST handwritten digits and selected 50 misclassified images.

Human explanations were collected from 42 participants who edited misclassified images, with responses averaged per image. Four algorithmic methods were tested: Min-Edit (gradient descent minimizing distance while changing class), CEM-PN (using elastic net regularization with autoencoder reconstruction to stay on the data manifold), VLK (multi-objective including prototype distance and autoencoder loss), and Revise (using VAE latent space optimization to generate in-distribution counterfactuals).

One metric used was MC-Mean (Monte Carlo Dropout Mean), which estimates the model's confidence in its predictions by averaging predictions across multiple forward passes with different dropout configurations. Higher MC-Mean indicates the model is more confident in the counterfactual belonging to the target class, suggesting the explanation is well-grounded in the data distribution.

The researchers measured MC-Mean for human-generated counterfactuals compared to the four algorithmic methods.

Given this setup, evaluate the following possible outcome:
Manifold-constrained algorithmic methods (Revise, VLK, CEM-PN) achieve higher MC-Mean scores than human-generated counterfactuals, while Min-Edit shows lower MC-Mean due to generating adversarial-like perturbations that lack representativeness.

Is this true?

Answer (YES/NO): NO